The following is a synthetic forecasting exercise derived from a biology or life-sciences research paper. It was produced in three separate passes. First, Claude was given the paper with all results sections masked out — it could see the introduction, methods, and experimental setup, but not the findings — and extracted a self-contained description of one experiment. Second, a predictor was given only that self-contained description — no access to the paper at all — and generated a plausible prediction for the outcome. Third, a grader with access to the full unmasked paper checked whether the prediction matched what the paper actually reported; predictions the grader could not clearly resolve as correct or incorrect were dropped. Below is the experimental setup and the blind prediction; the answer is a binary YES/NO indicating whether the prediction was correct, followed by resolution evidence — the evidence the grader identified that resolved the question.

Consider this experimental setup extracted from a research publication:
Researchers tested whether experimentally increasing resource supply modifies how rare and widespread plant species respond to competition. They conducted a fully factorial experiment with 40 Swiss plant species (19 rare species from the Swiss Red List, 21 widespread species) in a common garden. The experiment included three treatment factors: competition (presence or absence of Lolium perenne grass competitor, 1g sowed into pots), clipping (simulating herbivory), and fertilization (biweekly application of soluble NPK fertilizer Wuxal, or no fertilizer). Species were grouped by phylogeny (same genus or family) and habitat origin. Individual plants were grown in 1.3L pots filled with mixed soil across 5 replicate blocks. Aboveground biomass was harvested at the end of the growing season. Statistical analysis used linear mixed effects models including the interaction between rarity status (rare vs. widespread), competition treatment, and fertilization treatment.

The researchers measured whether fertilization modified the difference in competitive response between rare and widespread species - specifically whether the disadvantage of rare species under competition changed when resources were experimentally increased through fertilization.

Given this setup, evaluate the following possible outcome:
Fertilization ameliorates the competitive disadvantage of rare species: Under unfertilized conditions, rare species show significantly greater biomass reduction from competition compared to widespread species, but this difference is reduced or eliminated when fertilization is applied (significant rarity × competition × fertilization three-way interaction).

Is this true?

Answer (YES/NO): NO